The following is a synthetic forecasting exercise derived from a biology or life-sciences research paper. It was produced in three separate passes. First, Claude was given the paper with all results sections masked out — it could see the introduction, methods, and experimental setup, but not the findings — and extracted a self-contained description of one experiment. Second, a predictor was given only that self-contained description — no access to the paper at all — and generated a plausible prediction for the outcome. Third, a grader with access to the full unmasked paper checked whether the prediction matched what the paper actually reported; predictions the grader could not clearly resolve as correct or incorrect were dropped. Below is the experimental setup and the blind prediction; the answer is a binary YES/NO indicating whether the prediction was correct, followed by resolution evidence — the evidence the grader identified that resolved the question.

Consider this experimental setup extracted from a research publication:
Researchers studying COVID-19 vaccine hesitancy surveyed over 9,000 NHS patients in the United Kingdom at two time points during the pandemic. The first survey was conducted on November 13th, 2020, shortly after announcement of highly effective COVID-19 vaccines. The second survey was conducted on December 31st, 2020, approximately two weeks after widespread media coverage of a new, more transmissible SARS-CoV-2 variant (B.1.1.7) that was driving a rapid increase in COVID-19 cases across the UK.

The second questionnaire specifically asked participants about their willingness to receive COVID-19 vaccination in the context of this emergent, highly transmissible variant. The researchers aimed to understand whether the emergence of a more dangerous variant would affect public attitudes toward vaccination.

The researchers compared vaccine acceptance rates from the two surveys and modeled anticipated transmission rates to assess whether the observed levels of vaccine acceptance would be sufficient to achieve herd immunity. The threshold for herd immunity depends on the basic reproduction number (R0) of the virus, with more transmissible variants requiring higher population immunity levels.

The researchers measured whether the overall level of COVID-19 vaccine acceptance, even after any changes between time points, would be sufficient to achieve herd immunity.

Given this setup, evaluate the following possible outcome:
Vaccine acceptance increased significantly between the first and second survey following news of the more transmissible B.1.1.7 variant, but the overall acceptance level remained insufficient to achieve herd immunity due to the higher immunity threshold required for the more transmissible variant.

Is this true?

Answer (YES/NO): YES